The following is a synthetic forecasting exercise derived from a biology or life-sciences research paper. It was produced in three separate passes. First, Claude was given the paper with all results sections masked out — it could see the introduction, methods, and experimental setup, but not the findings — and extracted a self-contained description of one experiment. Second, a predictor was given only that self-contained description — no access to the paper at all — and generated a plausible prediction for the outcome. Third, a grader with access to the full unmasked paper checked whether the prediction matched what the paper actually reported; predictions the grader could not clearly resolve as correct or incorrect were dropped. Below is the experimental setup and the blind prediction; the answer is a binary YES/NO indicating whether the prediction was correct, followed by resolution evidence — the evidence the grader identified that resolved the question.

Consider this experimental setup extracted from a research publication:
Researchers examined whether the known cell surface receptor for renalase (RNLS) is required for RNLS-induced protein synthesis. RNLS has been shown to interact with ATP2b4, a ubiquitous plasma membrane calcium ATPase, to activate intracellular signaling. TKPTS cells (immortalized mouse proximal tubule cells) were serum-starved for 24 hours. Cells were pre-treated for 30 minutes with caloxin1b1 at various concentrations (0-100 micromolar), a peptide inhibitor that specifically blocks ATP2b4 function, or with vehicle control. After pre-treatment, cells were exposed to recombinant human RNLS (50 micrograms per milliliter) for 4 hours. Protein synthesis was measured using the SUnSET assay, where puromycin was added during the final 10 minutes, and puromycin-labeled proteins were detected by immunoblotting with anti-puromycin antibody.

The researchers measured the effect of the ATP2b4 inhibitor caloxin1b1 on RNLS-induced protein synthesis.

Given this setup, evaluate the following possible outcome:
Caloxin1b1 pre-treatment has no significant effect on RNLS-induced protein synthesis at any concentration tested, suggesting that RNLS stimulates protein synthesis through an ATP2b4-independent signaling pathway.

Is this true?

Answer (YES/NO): NO